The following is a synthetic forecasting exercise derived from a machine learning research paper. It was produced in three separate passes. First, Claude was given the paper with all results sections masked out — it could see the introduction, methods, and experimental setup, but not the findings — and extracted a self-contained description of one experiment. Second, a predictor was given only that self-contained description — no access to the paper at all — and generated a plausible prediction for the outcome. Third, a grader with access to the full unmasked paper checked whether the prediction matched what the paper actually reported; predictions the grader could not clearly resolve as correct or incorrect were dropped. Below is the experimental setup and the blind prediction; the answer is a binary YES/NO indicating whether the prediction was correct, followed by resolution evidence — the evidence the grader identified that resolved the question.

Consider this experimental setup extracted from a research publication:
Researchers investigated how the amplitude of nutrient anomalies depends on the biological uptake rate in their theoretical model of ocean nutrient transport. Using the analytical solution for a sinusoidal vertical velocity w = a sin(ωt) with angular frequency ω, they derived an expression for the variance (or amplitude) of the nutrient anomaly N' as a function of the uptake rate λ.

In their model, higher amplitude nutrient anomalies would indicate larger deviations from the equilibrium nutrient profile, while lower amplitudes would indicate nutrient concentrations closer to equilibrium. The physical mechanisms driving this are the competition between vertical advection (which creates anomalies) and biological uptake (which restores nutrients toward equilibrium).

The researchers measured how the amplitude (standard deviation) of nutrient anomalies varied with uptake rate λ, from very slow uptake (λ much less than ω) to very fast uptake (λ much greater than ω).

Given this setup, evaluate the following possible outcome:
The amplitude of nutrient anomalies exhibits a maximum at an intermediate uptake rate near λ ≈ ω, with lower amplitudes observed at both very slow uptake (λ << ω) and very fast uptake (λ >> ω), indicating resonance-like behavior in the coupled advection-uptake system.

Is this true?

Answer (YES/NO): NO